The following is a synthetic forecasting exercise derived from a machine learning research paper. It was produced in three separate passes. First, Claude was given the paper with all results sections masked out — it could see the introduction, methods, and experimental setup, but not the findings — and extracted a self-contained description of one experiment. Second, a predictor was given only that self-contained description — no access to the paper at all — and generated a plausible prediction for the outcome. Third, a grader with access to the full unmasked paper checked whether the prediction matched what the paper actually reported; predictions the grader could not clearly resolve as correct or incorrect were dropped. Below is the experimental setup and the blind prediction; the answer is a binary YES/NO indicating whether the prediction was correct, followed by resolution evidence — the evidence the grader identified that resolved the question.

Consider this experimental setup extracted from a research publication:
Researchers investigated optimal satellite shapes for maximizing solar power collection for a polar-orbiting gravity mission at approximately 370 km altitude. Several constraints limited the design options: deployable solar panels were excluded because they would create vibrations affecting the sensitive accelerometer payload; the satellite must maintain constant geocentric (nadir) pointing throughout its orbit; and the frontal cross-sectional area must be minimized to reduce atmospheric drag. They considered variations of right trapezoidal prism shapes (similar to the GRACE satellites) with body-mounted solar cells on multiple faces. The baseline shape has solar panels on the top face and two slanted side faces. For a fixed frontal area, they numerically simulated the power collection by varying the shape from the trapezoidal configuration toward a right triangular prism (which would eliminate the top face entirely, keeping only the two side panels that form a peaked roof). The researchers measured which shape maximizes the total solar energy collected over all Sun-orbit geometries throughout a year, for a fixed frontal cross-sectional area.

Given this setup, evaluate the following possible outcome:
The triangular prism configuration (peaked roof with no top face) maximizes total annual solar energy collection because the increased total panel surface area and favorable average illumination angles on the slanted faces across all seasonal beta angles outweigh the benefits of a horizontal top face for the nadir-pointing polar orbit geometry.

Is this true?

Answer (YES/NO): YES